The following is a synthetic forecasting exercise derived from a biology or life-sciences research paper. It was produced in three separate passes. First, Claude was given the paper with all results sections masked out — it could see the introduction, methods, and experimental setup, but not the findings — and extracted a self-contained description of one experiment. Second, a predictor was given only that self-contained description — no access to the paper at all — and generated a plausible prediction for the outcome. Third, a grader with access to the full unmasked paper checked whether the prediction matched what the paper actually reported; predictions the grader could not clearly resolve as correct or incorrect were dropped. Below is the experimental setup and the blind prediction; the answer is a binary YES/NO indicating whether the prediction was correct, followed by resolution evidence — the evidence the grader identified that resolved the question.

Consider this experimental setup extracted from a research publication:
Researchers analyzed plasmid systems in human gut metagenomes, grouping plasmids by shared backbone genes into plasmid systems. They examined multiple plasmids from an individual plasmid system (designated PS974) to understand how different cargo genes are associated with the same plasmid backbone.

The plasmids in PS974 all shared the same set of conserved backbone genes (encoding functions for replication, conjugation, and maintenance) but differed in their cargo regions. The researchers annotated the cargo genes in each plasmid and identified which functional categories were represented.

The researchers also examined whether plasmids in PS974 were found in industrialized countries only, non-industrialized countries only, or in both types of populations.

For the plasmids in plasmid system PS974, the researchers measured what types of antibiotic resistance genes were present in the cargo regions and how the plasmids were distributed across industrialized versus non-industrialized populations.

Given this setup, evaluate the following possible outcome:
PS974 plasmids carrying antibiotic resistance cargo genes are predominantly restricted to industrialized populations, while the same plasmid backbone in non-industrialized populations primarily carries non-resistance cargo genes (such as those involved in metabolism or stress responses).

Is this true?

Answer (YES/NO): NO